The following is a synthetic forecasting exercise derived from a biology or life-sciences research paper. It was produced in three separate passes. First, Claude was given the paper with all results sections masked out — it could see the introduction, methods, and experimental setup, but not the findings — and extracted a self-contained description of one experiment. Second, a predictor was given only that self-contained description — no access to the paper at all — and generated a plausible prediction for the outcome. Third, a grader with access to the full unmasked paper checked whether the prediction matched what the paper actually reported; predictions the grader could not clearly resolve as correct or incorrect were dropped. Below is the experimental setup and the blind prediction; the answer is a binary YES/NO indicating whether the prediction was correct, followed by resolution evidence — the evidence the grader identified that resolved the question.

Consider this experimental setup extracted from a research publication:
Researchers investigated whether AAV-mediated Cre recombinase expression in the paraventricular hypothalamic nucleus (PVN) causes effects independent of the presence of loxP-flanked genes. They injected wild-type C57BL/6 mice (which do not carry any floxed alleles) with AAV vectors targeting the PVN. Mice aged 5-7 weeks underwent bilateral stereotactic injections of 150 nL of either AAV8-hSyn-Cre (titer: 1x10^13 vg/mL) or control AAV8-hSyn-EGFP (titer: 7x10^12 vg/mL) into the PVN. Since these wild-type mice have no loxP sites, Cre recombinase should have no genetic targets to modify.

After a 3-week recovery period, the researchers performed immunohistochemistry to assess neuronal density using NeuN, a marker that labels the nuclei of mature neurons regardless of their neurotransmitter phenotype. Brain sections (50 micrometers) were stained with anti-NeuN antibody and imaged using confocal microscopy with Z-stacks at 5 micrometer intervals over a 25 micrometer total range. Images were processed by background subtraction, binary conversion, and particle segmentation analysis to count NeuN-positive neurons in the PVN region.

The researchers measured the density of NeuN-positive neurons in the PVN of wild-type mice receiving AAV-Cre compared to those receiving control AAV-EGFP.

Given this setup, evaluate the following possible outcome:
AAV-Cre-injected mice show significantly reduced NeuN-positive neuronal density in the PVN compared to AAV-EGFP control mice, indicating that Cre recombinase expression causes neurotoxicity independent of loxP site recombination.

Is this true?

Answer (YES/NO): YES